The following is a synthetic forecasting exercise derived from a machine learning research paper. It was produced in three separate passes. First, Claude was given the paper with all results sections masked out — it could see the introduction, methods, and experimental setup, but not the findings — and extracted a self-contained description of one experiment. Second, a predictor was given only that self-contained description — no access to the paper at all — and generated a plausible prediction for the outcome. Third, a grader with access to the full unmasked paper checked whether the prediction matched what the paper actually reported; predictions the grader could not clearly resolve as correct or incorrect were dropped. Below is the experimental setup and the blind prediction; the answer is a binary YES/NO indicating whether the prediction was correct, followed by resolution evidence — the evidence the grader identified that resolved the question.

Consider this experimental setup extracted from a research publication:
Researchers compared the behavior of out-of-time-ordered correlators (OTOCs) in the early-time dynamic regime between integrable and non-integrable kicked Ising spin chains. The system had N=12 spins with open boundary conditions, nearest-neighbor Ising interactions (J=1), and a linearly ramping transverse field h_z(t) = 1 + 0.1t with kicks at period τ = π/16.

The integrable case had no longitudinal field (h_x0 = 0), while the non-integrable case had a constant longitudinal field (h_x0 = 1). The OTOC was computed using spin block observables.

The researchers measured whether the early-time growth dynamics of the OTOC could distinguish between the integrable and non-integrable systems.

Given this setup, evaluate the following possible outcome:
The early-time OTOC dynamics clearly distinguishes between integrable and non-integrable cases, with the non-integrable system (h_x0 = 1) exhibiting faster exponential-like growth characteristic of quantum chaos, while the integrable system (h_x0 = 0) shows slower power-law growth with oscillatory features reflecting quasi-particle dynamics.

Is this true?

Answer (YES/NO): NO